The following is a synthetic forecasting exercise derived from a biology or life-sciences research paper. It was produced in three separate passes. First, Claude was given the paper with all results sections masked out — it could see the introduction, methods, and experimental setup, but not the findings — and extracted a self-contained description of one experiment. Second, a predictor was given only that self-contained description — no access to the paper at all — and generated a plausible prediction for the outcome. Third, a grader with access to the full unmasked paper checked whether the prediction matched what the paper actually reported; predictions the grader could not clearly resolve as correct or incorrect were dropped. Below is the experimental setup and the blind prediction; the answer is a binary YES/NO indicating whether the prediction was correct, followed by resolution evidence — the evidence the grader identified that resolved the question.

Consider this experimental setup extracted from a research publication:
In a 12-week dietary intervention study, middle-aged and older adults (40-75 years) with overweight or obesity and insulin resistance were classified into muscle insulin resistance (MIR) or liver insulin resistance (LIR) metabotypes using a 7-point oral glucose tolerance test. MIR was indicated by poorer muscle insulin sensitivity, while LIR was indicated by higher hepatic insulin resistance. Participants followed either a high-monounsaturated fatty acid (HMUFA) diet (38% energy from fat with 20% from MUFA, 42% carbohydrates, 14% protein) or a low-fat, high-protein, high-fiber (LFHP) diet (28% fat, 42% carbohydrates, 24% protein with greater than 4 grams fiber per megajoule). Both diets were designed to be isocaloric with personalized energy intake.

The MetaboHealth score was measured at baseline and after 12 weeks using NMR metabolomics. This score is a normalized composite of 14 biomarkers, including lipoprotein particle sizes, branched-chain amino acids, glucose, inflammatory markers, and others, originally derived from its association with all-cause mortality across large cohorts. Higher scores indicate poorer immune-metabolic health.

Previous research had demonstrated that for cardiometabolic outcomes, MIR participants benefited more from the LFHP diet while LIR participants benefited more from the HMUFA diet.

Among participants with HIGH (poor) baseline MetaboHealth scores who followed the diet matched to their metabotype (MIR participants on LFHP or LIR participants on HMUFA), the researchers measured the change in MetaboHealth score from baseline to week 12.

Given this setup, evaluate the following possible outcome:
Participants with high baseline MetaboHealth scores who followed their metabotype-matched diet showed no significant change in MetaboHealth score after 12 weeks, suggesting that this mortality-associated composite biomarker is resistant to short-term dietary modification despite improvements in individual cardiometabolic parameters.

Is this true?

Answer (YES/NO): YES